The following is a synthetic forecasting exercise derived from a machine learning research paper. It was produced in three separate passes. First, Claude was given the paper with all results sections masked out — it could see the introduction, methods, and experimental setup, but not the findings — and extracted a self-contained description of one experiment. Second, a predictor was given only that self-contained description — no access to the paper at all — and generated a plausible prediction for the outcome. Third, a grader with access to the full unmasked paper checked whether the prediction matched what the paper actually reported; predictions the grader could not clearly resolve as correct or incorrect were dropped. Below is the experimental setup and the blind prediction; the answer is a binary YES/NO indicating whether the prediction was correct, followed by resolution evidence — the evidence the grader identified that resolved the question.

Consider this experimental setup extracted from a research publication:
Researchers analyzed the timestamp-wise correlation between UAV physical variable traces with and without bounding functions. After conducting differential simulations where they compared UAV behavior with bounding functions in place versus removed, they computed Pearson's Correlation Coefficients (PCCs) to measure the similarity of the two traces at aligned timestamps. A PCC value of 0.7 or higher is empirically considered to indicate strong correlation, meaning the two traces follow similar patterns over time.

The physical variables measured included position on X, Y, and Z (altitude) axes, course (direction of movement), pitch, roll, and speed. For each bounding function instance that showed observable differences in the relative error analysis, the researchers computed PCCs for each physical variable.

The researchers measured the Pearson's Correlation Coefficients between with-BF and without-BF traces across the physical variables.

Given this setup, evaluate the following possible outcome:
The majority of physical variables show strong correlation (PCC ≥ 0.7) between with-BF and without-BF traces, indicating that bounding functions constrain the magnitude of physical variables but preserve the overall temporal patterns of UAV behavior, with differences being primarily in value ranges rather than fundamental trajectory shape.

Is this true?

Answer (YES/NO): NO